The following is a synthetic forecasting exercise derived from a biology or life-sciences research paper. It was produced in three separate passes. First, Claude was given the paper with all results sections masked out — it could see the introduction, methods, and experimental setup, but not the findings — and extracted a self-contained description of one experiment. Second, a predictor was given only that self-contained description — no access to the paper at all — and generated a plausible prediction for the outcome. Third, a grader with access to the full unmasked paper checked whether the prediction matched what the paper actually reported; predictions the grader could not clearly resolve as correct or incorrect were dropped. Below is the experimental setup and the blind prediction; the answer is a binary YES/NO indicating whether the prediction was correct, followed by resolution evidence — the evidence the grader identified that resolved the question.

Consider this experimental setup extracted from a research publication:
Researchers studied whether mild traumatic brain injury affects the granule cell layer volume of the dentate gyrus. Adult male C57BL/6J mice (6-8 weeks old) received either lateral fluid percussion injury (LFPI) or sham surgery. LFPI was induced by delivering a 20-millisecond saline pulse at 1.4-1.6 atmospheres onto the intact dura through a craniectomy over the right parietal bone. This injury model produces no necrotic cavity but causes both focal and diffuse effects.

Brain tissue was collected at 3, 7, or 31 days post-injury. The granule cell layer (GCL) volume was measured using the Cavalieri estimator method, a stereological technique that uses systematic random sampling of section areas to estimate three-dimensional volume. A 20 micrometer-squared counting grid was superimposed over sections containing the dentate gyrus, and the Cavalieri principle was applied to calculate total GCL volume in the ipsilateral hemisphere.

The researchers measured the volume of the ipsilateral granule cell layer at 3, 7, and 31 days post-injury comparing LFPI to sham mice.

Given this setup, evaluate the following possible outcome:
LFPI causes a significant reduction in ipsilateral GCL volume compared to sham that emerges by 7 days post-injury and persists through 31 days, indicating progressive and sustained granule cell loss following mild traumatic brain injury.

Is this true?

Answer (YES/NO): NO